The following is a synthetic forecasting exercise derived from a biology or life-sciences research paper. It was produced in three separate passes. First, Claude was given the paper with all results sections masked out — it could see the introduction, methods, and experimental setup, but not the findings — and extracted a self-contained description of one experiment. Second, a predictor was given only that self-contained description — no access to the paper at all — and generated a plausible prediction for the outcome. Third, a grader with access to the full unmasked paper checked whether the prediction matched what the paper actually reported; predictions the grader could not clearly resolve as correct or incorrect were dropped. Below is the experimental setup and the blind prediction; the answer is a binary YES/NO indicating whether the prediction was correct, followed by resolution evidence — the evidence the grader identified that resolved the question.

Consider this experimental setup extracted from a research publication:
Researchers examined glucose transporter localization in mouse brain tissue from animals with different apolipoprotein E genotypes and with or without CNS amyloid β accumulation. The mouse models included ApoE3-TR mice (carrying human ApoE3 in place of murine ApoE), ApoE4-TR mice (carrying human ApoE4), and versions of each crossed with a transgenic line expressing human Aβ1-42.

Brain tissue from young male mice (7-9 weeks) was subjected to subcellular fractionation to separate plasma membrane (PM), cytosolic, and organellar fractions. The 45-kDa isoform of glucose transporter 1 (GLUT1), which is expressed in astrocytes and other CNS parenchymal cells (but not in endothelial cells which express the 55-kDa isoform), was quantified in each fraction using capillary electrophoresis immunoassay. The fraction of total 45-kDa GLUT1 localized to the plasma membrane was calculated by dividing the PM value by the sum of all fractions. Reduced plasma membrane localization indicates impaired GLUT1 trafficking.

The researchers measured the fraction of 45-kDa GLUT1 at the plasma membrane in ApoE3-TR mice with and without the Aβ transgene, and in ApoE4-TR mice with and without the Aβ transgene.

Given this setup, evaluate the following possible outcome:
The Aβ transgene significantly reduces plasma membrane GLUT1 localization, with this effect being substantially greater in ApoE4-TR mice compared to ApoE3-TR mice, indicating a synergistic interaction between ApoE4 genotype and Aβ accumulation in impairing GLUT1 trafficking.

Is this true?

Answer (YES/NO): NO